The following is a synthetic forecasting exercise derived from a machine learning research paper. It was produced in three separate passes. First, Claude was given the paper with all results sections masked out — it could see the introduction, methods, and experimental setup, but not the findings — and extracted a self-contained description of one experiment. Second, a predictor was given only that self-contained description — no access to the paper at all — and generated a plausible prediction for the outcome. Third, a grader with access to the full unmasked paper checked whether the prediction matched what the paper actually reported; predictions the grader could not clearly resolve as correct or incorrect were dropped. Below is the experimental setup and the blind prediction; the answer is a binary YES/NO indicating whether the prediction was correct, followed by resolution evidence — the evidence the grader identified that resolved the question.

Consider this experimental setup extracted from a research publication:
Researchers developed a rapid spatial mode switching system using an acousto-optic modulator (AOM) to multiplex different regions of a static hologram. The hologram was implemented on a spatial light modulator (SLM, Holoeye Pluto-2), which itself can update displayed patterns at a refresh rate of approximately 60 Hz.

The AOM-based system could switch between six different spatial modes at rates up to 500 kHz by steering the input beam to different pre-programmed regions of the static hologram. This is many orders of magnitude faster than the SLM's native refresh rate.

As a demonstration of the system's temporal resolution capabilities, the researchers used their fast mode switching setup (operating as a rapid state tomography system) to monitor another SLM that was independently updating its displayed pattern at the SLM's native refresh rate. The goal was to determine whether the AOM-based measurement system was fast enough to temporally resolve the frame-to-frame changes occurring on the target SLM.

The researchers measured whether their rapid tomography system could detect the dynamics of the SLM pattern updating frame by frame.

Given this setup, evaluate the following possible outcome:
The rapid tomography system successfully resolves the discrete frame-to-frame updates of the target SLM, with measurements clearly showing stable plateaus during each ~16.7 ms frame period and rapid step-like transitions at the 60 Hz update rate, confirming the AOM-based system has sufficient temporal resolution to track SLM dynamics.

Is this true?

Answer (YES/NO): NO